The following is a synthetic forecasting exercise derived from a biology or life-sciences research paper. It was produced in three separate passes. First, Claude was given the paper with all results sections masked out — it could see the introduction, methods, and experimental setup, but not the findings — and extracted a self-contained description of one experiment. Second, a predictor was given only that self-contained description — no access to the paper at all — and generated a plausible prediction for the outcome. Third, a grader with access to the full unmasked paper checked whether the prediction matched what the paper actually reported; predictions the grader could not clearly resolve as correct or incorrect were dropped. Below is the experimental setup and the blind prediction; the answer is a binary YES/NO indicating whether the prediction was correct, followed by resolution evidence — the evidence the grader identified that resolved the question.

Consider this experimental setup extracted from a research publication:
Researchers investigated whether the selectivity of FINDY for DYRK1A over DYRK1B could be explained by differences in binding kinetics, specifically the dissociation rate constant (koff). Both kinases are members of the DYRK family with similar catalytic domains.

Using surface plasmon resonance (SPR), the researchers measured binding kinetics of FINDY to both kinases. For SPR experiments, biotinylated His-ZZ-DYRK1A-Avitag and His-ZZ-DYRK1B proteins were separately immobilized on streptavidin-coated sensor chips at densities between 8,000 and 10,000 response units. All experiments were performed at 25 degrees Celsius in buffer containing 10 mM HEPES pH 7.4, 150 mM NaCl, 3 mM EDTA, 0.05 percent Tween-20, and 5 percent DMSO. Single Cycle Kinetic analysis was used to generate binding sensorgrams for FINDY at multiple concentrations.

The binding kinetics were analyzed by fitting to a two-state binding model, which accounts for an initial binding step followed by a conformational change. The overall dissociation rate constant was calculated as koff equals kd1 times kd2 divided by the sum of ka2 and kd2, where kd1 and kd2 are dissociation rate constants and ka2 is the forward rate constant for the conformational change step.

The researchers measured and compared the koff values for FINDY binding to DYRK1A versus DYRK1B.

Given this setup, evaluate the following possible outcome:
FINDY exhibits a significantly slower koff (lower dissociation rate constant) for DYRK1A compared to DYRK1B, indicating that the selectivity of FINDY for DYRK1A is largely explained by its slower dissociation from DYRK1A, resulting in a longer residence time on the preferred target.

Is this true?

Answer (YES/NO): YES